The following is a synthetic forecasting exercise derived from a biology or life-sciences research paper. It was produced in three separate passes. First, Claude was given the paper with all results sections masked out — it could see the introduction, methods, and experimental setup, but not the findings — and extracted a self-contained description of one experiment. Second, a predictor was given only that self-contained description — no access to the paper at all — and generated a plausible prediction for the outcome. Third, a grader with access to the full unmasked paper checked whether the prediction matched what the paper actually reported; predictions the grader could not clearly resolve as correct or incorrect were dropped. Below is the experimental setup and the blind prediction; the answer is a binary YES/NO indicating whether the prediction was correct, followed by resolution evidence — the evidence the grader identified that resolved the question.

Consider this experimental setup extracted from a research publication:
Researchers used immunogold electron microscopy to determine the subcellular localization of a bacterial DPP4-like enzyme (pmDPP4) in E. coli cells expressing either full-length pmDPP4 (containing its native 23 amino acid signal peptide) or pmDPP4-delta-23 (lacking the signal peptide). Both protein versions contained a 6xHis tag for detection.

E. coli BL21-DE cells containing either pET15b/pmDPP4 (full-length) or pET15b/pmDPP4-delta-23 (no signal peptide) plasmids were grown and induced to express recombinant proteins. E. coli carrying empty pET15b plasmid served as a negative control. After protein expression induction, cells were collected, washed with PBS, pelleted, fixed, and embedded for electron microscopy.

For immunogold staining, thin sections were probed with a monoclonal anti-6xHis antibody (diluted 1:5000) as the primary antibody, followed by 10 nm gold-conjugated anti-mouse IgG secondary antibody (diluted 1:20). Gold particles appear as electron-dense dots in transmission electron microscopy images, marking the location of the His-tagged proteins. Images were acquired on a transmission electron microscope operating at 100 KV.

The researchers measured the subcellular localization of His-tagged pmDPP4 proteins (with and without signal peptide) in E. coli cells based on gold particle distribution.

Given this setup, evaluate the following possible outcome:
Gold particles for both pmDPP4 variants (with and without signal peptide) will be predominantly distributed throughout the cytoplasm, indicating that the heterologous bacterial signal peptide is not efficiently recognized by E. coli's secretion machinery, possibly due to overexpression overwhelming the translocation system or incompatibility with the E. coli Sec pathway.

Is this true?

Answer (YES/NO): NO